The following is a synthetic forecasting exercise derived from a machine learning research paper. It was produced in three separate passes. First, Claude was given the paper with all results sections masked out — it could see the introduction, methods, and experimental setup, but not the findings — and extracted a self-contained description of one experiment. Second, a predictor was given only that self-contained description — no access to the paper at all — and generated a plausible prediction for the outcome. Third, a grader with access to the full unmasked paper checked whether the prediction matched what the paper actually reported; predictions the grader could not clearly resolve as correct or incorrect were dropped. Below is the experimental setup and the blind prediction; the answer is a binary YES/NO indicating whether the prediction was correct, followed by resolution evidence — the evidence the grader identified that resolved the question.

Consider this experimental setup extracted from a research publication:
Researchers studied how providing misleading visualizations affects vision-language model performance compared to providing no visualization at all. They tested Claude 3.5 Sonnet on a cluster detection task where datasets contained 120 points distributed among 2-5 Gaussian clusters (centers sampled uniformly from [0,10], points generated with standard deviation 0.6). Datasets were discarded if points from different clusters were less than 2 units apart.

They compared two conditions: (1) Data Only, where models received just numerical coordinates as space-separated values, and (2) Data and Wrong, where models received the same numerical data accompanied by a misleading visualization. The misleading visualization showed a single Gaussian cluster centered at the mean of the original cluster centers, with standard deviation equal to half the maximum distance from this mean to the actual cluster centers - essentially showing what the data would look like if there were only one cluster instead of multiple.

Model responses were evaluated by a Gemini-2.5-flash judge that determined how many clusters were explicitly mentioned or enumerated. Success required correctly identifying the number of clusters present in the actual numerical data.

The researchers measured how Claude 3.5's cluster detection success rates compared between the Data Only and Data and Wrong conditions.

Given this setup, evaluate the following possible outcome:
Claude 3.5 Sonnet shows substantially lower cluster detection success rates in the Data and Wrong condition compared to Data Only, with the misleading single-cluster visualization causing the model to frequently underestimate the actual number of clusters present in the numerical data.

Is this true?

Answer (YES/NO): YES